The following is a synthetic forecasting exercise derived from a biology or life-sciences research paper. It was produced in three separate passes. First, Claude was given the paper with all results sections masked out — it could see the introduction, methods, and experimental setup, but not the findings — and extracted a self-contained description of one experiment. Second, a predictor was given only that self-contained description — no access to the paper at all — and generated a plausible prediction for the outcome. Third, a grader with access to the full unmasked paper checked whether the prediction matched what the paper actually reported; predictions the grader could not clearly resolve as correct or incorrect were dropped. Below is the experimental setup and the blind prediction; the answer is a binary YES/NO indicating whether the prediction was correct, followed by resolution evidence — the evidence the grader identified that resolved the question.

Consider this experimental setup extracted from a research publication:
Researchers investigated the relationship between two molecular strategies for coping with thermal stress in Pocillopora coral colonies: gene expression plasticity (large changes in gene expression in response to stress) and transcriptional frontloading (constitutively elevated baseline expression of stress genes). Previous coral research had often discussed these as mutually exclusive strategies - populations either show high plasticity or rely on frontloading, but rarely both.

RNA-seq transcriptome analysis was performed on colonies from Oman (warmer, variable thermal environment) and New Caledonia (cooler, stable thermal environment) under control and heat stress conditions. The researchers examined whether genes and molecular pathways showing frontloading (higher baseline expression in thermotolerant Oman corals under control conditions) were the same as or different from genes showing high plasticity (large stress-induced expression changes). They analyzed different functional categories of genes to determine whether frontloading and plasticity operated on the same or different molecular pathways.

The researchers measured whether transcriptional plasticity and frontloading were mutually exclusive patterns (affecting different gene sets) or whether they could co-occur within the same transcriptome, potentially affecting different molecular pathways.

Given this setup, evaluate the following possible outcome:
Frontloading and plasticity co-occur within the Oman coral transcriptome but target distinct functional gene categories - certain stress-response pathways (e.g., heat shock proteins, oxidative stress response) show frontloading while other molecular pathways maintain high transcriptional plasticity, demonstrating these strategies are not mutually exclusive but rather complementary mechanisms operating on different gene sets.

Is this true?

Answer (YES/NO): NO